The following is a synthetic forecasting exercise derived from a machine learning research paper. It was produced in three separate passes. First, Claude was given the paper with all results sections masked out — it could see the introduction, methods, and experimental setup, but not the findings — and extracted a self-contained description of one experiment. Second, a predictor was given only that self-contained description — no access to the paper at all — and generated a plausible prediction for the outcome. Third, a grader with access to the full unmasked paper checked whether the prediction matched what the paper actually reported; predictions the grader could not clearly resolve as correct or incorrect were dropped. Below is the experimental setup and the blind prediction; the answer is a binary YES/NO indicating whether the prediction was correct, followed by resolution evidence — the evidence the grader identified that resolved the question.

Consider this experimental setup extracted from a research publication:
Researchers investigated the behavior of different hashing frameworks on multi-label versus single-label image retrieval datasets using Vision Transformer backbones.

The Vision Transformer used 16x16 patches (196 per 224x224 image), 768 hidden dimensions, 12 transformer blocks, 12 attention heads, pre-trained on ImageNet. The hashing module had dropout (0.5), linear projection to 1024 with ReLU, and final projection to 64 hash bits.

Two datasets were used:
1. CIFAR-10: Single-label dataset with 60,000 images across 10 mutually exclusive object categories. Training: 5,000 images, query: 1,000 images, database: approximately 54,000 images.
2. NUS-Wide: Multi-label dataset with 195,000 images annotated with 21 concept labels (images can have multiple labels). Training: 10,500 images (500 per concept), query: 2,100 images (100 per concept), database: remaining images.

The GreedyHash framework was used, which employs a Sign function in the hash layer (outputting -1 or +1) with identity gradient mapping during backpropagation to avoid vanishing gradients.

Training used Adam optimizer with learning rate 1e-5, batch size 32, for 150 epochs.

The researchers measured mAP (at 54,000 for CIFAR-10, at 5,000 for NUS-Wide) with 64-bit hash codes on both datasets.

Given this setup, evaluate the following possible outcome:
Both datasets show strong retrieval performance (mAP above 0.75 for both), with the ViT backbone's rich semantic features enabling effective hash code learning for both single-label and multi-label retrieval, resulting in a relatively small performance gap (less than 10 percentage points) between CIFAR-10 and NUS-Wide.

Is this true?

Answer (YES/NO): NO